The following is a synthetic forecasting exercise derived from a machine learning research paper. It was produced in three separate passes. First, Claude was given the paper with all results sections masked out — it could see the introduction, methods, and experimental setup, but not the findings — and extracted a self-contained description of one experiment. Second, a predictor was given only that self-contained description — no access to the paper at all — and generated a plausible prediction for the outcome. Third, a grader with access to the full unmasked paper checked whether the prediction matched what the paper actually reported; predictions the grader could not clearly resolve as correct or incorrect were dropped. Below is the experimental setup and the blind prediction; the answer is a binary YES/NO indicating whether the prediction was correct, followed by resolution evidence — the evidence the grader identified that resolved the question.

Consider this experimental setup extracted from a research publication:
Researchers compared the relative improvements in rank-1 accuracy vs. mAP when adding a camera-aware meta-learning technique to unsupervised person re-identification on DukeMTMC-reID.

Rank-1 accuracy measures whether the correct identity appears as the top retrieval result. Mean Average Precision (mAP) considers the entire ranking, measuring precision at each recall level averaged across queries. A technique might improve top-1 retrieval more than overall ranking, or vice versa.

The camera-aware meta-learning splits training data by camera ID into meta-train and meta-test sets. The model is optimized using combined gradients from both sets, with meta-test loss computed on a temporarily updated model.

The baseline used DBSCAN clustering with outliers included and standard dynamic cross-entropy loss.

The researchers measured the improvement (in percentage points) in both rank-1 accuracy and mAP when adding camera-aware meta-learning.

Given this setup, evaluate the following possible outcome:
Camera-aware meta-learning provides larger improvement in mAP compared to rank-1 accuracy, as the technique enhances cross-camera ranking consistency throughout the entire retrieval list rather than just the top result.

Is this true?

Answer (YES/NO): YES